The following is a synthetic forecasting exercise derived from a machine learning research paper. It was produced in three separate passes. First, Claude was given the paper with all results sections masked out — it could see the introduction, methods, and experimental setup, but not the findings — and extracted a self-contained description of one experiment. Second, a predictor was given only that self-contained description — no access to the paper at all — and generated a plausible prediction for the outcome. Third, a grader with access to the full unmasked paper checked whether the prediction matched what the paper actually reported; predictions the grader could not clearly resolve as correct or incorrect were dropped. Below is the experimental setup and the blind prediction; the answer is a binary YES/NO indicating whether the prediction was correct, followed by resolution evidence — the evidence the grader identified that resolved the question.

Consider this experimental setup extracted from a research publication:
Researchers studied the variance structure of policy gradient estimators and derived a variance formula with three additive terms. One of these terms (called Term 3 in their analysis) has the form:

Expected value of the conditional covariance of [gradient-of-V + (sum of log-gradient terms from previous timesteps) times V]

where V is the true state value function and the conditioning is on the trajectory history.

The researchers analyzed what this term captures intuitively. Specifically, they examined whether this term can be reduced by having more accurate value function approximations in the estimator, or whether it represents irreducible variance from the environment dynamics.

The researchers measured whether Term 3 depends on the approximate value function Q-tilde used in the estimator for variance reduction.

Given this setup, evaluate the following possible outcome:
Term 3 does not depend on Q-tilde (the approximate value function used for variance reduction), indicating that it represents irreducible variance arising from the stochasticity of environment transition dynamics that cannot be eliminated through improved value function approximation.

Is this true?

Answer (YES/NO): YES